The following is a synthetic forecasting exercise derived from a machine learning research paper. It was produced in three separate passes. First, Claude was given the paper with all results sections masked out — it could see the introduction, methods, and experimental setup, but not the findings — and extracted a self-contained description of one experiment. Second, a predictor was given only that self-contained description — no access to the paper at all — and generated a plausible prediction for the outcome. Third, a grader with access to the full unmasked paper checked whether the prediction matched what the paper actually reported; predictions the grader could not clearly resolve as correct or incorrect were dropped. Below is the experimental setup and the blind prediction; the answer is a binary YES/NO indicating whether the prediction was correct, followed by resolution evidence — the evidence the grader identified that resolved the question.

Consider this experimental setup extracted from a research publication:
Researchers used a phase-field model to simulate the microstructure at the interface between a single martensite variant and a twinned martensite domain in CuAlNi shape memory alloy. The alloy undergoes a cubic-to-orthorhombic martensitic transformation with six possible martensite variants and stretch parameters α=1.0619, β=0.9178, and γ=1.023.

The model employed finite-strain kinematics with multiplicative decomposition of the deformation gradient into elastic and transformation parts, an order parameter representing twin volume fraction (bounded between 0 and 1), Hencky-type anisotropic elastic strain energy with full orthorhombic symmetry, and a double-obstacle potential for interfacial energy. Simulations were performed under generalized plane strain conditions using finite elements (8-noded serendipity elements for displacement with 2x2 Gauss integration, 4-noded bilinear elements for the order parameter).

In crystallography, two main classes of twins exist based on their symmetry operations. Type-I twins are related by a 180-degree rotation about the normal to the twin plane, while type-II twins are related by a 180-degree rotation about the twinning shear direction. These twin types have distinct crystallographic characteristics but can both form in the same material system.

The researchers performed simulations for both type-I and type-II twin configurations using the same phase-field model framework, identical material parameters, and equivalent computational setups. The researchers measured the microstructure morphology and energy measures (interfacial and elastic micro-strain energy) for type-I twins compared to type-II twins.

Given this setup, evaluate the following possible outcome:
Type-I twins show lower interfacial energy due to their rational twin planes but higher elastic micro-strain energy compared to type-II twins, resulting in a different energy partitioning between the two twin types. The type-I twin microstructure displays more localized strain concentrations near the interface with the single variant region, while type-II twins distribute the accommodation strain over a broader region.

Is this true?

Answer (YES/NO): NO